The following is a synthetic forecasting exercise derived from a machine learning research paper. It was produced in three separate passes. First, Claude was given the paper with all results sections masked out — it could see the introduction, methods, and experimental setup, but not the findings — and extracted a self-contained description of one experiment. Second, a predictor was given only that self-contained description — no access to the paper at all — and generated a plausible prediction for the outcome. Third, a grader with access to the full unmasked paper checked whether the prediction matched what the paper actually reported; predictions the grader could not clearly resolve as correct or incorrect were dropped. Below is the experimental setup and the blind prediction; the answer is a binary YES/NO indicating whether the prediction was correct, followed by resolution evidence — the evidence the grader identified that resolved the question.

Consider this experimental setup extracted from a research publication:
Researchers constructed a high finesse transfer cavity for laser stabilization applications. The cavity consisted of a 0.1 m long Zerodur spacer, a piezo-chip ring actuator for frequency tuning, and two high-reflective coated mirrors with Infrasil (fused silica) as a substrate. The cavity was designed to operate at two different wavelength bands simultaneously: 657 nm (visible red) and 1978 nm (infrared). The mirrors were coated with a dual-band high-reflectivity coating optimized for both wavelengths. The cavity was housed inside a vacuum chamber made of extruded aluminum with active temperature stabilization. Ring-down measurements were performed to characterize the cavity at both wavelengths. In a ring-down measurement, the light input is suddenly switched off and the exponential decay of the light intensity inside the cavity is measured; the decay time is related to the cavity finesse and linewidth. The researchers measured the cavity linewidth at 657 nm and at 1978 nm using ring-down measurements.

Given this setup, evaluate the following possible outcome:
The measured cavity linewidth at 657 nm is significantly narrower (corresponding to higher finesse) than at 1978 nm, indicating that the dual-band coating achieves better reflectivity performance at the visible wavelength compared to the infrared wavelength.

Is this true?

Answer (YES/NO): NO